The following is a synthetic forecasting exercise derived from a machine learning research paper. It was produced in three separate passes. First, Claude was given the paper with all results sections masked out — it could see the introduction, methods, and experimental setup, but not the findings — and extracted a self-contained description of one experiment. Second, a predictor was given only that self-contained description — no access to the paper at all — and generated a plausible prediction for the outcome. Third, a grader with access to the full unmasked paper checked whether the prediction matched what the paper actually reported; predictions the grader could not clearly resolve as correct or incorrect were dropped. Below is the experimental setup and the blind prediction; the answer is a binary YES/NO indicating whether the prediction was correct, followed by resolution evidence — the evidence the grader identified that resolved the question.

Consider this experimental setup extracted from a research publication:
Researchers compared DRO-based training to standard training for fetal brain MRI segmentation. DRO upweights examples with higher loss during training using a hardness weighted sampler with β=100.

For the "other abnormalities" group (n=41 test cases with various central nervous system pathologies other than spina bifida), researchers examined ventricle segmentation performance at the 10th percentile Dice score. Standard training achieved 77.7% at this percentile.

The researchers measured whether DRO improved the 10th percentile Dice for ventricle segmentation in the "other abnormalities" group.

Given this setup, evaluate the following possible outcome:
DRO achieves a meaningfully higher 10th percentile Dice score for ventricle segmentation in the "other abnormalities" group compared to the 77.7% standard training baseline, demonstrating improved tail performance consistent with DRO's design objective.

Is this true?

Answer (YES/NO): YES